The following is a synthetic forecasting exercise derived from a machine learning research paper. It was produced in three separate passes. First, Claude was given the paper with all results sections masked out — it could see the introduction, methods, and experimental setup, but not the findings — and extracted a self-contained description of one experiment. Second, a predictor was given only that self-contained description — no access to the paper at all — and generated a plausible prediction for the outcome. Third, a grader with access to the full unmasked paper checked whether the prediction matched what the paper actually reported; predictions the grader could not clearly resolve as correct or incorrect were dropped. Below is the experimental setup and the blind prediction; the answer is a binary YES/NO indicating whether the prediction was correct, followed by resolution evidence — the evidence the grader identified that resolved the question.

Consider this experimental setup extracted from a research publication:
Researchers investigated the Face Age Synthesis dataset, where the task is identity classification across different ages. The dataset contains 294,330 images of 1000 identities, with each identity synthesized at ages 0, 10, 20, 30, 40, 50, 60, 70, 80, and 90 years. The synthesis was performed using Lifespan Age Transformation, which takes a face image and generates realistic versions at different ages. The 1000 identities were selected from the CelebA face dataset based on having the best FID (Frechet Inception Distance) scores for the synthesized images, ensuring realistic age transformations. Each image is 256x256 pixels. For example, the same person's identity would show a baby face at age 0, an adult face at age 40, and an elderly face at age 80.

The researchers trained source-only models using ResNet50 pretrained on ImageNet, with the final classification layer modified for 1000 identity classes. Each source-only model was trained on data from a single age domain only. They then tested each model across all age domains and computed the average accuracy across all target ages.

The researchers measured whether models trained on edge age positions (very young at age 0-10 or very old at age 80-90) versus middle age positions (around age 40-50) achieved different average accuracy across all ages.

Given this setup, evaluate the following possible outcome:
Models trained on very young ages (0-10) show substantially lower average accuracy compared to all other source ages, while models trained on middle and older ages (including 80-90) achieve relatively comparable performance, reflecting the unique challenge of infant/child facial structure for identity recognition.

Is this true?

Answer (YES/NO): NO